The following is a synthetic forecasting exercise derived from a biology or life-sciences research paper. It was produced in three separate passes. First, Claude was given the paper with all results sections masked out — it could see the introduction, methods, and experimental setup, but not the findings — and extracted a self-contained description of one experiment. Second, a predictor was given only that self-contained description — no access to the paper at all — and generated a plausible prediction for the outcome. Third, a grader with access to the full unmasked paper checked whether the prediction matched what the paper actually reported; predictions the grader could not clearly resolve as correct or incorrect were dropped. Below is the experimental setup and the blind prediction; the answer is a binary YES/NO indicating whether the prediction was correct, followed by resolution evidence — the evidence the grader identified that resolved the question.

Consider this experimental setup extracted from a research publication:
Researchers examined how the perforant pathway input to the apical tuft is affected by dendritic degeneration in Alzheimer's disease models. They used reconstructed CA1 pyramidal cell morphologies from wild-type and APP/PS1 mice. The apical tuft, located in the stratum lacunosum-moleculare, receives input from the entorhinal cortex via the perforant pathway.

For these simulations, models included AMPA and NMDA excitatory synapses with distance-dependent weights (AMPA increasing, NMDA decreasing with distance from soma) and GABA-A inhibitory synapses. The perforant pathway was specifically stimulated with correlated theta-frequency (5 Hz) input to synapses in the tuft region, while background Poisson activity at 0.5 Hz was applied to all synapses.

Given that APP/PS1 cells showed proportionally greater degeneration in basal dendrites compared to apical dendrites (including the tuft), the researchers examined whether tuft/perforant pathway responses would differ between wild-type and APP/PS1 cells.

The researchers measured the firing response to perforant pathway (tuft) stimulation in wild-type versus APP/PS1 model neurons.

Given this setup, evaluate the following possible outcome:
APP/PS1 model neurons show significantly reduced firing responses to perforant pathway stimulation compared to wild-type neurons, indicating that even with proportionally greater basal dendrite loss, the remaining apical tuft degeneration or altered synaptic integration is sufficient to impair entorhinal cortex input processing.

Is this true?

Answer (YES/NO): NO